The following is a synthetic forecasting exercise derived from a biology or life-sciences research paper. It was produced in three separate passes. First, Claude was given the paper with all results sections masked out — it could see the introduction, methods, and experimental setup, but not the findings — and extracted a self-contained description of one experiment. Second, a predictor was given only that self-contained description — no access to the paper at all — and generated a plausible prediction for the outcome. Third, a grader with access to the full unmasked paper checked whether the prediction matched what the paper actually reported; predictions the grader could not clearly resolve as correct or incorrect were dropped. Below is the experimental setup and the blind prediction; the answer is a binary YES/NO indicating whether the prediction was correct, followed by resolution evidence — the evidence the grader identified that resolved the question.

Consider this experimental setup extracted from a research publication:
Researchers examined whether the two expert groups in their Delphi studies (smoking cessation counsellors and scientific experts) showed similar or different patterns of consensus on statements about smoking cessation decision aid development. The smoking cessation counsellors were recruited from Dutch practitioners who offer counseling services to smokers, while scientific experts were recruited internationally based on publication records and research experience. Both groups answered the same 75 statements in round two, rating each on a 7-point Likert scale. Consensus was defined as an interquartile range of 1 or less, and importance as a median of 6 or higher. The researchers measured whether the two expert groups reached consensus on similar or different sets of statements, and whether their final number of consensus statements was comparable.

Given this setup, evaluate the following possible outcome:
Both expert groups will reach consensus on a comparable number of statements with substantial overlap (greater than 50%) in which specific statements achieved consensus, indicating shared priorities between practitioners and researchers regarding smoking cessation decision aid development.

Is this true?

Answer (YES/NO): YES